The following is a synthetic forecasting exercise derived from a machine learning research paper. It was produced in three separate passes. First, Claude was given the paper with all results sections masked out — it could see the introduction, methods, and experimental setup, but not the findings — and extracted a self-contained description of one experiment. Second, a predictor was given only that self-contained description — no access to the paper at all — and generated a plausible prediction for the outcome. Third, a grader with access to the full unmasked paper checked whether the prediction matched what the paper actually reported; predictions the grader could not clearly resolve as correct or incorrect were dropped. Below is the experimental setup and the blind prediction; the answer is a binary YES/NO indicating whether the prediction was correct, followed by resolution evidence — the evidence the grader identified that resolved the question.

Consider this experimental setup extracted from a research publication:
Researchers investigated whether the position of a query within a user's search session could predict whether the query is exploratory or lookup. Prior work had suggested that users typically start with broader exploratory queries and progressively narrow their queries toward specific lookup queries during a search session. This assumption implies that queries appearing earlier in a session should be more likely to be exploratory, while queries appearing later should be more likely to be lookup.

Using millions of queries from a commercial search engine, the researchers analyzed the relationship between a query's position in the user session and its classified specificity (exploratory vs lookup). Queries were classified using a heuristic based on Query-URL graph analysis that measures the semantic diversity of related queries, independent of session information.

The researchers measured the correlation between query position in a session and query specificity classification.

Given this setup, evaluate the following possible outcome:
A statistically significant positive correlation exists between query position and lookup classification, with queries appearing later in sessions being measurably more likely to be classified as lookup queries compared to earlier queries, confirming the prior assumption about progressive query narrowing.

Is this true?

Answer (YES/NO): NO